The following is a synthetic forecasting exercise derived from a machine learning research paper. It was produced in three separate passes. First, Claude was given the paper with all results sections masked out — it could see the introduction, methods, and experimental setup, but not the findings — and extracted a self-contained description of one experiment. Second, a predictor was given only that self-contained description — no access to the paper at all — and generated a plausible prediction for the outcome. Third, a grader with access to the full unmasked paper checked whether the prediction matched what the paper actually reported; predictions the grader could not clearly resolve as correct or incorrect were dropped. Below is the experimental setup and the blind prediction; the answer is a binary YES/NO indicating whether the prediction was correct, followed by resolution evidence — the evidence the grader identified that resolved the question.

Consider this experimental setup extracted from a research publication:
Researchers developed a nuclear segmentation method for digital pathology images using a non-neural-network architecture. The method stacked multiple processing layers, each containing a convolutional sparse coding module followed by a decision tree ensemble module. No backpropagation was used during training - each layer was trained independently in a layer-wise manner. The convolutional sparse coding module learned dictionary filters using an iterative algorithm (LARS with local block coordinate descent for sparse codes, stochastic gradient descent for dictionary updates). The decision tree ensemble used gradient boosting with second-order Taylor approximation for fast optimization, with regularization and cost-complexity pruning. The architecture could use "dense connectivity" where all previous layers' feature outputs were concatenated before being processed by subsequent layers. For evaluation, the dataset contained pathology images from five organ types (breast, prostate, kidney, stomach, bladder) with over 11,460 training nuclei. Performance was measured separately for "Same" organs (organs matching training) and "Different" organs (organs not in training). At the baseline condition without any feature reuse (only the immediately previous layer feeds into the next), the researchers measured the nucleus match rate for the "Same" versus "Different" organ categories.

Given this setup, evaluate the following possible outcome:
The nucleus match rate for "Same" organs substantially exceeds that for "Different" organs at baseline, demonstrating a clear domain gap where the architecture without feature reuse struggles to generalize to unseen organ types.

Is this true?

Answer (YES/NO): NO